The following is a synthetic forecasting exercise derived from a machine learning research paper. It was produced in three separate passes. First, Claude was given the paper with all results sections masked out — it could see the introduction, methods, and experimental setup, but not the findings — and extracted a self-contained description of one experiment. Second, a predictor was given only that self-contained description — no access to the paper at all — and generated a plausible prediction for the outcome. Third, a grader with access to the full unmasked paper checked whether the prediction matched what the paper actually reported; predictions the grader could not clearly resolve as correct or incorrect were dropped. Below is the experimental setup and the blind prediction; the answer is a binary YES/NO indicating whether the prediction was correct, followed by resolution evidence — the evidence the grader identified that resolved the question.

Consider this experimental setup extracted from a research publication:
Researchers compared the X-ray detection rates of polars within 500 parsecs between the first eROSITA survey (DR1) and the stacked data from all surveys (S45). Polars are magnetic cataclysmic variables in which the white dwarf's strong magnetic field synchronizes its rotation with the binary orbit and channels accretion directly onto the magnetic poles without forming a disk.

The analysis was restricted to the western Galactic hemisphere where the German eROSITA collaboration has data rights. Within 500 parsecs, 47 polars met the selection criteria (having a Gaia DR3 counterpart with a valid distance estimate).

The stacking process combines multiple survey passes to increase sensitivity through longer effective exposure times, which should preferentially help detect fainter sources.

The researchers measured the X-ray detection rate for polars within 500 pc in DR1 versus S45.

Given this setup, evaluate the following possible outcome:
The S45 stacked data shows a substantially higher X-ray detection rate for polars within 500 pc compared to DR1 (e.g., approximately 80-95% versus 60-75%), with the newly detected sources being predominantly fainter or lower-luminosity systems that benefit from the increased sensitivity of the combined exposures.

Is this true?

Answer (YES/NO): NO